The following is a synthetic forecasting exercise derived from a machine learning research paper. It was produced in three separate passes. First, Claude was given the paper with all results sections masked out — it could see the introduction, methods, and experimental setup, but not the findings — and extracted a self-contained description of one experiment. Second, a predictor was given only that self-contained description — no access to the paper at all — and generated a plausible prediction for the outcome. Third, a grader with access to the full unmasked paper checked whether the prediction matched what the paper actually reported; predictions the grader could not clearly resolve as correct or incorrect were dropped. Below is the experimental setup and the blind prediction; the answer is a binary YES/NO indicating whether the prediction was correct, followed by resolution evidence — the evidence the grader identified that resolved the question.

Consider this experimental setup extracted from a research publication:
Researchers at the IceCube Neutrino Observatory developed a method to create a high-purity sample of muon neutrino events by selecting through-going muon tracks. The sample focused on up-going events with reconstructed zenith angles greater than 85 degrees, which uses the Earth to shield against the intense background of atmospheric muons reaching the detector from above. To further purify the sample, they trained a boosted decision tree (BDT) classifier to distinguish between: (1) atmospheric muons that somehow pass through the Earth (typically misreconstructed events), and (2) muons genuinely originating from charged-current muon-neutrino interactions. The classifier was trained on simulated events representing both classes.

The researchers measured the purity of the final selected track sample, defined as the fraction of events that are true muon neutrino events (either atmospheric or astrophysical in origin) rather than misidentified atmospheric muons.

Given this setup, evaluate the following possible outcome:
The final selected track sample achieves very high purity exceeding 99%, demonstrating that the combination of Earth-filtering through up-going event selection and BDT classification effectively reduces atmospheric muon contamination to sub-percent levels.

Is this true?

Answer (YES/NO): YES